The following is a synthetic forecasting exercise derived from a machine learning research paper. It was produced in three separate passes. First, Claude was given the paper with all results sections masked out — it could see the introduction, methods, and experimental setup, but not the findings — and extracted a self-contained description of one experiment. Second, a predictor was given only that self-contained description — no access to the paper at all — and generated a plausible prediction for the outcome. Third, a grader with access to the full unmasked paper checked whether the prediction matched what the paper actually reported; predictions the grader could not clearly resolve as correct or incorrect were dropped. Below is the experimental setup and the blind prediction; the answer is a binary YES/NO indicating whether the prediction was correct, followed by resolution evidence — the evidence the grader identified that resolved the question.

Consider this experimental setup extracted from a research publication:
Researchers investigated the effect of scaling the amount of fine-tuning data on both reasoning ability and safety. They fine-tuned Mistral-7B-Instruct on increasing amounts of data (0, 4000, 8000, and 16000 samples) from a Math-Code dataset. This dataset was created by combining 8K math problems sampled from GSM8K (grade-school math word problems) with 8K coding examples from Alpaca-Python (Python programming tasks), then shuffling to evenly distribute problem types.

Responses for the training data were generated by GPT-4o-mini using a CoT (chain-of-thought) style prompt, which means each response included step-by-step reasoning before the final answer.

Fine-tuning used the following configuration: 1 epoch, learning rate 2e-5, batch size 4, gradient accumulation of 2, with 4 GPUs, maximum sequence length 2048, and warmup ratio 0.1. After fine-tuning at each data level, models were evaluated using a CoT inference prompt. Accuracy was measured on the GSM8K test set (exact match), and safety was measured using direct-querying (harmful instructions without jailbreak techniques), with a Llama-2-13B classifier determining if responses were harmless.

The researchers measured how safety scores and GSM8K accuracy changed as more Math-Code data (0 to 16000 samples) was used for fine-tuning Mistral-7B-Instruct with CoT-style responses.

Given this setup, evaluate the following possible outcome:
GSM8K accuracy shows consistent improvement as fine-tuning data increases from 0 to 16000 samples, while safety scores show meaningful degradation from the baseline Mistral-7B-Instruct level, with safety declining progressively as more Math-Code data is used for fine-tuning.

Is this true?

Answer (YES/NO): YES